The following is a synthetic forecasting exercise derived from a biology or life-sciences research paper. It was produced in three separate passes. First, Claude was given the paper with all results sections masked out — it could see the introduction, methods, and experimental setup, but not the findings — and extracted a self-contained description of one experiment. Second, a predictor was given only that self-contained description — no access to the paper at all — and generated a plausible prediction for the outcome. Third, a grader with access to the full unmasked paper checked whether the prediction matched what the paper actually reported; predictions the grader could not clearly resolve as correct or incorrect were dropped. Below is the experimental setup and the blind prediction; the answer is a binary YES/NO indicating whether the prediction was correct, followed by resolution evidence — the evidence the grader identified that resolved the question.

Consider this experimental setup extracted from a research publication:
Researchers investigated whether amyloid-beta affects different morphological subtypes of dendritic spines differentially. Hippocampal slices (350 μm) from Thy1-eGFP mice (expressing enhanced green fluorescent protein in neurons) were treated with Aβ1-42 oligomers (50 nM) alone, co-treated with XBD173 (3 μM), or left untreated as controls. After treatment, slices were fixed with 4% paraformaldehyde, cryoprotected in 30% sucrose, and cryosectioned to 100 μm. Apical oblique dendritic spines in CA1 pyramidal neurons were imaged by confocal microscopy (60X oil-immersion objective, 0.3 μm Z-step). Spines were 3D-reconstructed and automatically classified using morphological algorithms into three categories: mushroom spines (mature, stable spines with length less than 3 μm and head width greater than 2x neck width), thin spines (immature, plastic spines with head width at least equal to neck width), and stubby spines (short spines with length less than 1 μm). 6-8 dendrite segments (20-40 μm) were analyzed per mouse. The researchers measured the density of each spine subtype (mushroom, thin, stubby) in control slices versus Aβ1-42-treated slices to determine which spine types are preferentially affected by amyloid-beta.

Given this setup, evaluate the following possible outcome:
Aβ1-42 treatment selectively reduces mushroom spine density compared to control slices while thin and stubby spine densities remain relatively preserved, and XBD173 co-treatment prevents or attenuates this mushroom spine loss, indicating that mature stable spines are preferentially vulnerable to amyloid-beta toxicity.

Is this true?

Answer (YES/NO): NO